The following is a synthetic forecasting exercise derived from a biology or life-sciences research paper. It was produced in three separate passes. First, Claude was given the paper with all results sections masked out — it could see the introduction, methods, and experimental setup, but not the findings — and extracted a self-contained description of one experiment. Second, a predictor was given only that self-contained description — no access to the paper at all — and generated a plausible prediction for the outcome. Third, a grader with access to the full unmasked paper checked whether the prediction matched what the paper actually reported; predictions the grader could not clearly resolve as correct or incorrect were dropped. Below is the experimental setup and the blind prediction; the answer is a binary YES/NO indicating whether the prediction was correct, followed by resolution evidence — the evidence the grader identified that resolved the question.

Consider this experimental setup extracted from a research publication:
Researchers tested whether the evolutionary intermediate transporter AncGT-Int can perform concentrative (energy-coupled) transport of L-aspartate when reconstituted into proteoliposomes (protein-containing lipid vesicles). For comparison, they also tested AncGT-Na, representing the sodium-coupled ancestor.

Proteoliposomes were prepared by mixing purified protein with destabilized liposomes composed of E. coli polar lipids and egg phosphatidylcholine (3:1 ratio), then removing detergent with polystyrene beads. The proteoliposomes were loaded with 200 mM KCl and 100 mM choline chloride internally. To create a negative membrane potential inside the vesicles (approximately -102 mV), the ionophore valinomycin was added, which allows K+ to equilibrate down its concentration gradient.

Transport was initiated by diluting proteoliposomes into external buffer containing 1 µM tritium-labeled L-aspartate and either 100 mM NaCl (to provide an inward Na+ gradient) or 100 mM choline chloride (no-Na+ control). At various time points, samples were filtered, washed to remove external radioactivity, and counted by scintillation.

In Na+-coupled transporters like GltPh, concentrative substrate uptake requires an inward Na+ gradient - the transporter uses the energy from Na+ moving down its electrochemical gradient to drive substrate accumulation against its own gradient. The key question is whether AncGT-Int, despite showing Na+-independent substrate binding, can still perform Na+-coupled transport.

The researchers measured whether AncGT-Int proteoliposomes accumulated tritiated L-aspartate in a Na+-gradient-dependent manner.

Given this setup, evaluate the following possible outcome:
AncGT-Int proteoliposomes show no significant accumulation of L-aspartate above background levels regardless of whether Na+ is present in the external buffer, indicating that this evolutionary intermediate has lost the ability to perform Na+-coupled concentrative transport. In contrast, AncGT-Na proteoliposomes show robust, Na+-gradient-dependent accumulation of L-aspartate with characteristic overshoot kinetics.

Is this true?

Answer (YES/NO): NO